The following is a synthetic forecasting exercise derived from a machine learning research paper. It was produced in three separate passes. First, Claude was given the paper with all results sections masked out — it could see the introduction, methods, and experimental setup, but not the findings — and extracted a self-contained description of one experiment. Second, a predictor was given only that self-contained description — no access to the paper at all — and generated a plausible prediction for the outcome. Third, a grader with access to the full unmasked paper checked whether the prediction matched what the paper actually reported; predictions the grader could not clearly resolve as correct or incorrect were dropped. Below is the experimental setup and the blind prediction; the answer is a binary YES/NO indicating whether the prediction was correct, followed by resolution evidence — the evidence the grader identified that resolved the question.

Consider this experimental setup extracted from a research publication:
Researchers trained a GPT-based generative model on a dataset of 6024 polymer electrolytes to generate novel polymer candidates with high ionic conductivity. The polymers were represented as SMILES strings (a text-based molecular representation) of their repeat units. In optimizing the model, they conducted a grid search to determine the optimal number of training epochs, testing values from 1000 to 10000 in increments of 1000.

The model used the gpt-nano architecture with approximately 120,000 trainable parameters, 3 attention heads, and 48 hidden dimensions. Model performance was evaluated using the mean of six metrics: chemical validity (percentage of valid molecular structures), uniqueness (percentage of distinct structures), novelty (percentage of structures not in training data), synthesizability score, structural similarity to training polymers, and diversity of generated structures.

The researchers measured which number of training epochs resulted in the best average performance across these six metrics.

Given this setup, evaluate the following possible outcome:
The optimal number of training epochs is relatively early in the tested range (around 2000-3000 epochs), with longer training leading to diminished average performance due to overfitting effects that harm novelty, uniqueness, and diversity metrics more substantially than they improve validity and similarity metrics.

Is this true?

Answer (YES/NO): NO